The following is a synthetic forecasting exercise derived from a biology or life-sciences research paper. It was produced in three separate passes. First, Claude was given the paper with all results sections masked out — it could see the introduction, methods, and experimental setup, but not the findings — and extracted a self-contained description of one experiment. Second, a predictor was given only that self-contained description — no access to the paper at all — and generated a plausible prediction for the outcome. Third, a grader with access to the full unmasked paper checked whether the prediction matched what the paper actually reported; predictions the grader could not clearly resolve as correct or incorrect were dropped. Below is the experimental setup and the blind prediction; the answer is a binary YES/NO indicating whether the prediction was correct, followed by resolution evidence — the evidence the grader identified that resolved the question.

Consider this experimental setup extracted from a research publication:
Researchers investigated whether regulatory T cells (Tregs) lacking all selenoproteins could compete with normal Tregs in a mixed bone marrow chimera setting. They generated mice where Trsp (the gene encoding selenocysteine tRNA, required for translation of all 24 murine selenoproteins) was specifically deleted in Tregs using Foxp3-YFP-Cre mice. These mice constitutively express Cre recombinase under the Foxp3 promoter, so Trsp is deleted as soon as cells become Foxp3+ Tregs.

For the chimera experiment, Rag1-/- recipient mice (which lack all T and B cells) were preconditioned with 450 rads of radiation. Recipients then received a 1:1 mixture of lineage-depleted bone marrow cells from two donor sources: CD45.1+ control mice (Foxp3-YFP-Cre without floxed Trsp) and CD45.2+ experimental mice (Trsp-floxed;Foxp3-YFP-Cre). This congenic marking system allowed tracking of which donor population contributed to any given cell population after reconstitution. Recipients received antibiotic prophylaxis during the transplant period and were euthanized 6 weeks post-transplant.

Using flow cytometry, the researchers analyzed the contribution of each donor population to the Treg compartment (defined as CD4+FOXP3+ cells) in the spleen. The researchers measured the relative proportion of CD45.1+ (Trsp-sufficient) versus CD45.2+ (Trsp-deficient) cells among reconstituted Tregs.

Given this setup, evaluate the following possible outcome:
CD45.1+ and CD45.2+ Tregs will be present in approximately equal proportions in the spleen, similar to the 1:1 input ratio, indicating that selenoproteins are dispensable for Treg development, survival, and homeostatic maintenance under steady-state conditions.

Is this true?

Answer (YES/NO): NO